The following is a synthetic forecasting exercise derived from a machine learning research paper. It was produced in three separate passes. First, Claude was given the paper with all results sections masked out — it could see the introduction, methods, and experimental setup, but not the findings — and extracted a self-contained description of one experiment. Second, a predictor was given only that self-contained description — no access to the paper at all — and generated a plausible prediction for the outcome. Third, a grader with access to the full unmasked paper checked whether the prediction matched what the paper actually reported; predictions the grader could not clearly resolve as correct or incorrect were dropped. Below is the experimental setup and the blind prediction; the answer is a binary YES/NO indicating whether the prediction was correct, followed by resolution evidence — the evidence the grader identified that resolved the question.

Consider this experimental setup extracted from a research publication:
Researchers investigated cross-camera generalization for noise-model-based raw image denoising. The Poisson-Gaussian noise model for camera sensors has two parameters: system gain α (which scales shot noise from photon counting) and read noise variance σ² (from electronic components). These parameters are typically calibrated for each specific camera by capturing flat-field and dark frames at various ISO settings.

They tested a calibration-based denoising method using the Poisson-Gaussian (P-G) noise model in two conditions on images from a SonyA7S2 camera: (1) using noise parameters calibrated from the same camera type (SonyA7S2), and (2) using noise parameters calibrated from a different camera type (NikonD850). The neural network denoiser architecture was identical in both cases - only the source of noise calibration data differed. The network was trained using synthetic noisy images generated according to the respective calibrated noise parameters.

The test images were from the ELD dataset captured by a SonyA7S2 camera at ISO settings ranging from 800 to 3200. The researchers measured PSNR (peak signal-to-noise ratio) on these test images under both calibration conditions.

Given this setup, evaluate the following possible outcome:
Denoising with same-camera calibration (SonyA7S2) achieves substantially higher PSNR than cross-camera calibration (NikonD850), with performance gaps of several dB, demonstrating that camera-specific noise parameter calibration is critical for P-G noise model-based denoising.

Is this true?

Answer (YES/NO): NO